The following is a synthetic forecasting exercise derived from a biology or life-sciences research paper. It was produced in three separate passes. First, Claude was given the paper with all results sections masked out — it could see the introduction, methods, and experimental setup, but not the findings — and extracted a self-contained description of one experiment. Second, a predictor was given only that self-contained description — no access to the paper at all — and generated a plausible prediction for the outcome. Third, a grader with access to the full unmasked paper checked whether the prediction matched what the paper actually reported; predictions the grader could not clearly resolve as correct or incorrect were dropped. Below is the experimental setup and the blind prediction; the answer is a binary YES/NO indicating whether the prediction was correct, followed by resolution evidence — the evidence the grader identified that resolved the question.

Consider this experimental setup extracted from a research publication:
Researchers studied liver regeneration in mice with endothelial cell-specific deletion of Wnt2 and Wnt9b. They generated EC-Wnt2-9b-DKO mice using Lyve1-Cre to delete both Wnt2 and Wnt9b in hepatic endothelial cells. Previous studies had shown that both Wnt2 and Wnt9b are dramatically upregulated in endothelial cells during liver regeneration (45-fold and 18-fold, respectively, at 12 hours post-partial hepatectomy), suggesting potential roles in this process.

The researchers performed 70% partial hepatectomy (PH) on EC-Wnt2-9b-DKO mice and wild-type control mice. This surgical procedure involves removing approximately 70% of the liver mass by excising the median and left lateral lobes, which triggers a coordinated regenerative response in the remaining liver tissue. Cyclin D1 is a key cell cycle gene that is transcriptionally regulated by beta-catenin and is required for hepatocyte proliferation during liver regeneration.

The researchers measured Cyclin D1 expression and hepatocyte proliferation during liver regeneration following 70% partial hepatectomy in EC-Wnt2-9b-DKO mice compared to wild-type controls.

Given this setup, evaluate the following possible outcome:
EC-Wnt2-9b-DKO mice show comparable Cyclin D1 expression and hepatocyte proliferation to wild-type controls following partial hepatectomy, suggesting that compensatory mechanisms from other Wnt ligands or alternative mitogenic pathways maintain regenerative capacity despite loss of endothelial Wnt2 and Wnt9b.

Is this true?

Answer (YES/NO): NO